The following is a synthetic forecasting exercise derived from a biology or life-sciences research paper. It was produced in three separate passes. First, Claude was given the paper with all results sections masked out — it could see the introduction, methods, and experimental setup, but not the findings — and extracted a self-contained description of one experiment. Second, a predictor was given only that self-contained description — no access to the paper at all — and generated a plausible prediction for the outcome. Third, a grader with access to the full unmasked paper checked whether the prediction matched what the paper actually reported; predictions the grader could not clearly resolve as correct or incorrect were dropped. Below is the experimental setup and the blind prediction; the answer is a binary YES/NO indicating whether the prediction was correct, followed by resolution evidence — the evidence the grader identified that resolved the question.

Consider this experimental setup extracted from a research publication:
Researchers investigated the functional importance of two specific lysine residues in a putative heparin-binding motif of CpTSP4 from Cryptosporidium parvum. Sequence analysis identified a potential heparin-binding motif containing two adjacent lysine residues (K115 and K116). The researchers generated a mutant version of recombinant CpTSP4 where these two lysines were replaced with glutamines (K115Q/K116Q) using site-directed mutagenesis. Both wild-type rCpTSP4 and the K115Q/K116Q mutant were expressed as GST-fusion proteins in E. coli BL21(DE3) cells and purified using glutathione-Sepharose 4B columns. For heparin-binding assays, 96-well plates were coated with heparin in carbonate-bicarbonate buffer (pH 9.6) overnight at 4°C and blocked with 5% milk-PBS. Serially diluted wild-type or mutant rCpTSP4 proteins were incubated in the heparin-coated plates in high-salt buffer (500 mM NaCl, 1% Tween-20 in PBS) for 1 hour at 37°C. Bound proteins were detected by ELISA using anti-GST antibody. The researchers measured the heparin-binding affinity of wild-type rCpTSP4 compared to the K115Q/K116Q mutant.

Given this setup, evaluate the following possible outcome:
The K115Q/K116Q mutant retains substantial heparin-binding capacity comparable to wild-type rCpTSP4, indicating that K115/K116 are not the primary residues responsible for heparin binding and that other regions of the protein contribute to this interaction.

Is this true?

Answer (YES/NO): NO